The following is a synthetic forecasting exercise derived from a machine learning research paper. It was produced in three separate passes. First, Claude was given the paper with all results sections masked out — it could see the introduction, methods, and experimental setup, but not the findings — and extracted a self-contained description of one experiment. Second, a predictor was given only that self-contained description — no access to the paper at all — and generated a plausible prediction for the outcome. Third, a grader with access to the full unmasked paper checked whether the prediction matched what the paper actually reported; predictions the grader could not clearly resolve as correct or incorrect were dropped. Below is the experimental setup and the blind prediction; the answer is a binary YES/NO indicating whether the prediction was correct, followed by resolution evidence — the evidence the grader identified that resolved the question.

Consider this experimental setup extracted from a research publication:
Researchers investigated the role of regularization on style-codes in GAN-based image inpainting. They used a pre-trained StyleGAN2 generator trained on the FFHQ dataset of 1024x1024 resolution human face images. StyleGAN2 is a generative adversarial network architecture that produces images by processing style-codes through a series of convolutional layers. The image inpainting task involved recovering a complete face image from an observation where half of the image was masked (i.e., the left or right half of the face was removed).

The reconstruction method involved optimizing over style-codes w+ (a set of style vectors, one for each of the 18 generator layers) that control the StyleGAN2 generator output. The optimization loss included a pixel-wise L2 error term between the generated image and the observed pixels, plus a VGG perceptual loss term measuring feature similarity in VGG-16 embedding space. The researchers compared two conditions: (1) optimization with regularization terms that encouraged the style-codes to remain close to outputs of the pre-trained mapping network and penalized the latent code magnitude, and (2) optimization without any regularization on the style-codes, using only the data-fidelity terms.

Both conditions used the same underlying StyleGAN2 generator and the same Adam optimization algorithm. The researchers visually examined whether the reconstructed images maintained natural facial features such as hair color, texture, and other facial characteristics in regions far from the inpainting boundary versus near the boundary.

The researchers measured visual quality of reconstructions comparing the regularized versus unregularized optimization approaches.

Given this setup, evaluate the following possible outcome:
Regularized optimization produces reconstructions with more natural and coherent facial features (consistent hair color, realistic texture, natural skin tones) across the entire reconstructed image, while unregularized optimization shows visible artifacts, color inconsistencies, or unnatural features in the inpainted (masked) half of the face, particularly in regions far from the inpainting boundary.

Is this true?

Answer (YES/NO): YES